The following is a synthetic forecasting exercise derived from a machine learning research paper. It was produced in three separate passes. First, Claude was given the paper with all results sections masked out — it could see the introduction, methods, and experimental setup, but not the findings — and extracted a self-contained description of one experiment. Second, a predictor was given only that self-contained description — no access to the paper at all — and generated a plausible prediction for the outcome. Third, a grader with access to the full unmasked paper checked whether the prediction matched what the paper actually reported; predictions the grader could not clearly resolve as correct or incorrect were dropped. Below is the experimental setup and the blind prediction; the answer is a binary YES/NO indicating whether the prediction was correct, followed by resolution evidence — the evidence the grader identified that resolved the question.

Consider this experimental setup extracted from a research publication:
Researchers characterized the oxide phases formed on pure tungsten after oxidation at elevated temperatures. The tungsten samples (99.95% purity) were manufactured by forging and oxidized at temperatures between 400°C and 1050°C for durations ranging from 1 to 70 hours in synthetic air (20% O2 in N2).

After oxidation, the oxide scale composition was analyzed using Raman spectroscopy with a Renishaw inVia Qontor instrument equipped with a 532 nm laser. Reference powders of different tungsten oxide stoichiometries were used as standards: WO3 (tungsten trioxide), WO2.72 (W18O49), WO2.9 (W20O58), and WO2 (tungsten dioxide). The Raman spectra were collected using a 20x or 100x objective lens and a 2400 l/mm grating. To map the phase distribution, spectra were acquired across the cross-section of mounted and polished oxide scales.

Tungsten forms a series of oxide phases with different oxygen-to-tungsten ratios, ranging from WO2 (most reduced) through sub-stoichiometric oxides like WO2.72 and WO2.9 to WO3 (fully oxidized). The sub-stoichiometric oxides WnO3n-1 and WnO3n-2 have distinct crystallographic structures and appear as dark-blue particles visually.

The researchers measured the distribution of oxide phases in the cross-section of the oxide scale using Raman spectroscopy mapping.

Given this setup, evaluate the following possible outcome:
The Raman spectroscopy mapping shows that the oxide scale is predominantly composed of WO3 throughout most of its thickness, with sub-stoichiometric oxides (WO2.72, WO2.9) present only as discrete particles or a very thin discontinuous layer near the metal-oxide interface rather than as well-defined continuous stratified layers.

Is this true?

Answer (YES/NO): NO